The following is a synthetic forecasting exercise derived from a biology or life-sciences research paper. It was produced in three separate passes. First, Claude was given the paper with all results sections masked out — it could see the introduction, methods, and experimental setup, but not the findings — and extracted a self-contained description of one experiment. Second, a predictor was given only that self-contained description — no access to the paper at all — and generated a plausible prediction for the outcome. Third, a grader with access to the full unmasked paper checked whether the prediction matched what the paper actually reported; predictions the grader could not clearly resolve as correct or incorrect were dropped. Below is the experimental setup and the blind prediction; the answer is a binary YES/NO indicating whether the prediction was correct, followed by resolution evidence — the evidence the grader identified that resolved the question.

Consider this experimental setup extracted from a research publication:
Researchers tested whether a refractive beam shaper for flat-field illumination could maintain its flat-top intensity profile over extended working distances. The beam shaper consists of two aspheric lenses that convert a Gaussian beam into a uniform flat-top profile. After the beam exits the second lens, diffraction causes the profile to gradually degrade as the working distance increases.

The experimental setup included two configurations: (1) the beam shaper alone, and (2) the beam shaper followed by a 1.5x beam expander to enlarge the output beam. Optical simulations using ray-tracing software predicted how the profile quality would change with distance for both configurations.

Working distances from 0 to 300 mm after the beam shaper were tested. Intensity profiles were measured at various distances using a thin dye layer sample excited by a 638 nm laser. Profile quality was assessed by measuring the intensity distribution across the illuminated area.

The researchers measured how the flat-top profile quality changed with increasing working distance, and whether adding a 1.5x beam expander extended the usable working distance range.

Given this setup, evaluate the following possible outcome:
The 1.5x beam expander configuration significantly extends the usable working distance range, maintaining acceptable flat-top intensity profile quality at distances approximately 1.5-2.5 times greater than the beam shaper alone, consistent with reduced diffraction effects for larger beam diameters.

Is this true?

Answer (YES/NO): YES